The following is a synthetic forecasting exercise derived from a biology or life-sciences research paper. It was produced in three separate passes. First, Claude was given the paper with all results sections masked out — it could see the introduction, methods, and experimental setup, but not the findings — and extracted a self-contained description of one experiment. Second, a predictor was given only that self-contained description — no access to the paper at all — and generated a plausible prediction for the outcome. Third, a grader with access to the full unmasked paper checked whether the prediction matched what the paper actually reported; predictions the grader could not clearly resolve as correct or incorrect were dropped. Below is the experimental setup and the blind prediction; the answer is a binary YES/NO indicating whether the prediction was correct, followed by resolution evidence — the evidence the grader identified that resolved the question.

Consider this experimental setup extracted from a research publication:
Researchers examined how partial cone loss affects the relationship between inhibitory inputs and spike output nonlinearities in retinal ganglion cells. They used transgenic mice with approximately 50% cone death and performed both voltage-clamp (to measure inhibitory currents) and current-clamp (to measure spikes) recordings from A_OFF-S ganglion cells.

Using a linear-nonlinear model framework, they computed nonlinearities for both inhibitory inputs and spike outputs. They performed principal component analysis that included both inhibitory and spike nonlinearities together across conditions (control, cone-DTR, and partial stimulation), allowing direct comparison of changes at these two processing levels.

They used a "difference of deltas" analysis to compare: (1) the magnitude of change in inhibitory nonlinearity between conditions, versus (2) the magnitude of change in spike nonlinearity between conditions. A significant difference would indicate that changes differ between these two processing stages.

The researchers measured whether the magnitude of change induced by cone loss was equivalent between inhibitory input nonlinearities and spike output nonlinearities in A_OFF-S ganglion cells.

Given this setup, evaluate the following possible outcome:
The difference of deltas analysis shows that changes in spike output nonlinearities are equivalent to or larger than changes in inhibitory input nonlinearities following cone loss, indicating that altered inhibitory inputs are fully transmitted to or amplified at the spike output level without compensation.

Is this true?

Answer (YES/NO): NO